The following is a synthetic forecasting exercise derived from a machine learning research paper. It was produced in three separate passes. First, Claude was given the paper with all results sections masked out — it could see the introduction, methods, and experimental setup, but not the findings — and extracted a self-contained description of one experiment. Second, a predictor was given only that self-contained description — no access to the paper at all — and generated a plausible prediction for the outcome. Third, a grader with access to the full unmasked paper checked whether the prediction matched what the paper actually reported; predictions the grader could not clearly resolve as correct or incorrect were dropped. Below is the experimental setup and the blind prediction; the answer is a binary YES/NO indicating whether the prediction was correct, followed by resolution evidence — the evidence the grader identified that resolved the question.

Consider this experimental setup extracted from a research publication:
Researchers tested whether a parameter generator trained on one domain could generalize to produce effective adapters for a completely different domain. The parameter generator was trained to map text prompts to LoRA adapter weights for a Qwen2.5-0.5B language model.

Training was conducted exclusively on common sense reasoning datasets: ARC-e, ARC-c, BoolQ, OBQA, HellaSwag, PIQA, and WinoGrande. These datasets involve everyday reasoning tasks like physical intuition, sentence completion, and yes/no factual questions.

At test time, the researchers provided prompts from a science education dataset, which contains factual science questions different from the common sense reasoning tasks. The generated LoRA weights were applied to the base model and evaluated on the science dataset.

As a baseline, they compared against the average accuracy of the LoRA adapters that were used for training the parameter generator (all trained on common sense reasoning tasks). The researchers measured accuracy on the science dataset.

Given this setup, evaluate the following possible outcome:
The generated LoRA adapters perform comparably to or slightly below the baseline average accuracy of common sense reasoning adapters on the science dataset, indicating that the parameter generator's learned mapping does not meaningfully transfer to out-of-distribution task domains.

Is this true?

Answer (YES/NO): NO